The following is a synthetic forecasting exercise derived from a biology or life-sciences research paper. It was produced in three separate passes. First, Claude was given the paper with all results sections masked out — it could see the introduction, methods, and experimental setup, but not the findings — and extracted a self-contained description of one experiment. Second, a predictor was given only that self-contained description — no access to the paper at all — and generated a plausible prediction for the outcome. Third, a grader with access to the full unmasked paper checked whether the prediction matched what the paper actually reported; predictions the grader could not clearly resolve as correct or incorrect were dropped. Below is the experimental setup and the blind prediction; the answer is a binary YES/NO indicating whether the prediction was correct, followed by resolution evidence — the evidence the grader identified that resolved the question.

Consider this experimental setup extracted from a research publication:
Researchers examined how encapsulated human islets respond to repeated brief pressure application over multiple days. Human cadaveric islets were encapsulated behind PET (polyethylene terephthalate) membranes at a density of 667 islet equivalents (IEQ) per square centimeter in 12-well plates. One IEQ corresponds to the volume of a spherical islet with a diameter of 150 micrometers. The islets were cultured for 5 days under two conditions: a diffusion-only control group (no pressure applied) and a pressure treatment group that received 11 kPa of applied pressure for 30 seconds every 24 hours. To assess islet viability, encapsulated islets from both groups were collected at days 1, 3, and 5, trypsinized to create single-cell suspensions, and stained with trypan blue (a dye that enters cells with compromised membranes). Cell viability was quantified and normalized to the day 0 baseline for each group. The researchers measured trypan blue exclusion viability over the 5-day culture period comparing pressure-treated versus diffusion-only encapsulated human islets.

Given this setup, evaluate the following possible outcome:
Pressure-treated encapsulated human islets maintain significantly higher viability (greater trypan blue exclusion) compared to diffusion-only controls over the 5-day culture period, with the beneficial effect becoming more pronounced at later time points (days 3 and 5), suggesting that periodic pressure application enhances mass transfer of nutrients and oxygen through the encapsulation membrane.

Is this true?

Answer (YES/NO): NO